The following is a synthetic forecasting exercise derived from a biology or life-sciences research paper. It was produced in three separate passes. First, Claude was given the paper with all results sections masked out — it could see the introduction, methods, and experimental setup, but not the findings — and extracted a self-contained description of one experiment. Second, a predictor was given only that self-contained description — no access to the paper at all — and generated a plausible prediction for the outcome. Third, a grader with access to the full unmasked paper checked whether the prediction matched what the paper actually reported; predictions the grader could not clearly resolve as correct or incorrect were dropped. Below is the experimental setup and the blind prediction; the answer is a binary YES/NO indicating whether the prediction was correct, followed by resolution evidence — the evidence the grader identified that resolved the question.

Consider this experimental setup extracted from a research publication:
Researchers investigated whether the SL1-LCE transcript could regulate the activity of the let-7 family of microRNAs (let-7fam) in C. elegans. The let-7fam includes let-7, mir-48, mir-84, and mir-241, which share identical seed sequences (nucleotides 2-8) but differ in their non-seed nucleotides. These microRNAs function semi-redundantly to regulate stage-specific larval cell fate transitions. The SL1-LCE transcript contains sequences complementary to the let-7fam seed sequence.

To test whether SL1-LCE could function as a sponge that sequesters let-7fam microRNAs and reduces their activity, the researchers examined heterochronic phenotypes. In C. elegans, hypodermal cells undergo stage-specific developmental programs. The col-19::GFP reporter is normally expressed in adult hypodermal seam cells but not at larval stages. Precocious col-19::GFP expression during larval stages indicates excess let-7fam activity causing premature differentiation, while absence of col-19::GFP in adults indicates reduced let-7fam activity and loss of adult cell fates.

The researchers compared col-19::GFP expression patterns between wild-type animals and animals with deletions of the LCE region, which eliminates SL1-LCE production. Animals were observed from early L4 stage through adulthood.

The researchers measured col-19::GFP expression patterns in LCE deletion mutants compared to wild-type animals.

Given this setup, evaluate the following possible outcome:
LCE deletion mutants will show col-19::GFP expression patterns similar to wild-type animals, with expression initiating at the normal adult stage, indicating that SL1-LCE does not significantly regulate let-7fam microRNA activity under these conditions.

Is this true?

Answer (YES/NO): YES